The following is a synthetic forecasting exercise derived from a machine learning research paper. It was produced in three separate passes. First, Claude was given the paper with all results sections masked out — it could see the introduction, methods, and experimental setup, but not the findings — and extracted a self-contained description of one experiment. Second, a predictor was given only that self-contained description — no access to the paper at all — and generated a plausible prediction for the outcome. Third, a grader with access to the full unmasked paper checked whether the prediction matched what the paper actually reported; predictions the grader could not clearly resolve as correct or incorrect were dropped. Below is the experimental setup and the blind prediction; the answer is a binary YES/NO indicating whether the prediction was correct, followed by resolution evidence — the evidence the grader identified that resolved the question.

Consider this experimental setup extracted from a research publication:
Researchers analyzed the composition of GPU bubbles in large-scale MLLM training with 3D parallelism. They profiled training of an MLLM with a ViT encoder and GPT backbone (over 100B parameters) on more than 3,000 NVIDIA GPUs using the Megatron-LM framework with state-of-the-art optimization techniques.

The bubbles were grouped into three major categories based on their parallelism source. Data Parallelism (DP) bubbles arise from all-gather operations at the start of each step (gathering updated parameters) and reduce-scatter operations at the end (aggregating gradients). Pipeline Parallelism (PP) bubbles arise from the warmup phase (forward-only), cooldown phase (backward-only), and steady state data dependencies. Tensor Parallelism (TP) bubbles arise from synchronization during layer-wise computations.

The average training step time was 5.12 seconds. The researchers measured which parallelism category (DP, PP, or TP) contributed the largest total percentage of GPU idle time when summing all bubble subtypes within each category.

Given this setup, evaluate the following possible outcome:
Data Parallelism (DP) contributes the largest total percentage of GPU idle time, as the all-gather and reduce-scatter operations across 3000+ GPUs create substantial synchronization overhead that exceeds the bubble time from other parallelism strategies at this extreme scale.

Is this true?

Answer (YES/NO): NO